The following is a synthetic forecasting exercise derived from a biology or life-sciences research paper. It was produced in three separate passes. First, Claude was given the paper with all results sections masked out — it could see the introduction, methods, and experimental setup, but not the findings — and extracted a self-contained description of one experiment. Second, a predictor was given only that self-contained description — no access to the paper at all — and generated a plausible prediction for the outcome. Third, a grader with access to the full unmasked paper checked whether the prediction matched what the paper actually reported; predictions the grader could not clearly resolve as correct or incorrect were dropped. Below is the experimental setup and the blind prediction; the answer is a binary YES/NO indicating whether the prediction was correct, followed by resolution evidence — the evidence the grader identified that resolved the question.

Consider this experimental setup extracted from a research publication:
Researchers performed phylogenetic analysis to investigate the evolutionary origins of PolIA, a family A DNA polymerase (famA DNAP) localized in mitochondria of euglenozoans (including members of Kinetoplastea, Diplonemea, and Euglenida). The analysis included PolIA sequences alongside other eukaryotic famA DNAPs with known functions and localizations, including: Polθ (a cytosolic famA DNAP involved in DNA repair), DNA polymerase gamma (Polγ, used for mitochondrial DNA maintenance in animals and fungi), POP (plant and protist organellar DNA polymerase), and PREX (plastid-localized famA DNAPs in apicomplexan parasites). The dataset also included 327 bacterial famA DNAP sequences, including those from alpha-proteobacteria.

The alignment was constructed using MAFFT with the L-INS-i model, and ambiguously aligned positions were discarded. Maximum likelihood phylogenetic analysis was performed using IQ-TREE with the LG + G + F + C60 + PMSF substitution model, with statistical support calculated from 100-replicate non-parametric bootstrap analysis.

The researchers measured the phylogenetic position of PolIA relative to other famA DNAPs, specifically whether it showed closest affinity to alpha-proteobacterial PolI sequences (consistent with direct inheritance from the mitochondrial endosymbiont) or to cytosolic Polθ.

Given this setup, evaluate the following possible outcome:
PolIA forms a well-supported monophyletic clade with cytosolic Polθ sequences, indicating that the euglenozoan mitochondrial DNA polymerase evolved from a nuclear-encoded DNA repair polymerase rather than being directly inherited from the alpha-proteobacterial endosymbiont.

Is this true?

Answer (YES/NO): YES